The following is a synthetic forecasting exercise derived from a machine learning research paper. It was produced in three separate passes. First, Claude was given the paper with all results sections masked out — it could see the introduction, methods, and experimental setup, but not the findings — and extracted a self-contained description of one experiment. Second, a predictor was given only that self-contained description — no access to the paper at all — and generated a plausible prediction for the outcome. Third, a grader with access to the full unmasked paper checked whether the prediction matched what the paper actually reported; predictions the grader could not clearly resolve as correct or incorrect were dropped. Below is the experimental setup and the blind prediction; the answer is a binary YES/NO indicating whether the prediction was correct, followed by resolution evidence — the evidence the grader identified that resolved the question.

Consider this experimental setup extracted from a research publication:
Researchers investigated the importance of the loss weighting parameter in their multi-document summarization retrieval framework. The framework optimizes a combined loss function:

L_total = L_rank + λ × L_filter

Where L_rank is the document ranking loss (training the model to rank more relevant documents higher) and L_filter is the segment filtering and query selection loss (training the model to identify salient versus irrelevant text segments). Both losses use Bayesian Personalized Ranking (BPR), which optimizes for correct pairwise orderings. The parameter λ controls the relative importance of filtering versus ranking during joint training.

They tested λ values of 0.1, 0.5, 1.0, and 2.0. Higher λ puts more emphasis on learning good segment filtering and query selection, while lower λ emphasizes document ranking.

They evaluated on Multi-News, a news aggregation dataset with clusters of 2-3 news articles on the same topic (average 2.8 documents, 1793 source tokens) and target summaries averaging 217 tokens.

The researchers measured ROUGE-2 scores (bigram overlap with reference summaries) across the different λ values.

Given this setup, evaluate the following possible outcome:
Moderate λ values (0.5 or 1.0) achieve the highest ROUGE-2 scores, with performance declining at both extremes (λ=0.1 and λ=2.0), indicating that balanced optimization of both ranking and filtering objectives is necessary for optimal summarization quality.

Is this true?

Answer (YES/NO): NO